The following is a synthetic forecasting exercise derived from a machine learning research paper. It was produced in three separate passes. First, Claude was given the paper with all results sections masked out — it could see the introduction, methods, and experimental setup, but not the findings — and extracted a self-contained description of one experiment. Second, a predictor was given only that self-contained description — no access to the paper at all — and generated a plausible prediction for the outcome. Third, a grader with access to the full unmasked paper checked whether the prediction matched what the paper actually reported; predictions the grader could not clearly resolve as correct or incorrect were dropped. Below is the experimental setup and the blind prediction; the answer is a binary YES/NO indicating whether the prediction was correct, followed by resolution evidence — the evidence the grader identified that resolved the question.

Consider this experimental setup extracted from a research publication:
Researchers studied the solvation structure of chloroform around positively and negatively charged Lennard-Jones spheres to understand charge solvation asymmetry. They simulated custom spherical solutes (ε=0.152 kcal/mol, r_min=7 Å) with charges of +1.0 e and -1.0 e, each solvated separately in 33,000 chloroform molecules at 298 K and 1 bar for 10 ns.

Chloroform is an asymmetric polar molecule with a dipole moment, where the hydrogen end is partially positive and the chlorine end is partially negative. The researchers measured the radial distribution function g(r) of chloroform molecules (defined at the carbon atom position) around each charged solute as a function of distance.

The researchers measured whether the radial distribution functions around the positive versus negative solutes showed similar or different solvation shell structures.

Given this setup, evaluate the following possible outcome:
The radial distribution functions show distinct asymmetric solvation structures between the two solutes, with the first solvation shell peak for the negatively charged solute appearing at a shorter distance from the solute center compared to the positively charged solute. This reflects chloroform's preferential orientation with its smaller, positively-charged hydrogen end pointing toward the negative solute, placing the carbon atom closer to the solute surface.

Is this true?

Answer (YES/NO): YES